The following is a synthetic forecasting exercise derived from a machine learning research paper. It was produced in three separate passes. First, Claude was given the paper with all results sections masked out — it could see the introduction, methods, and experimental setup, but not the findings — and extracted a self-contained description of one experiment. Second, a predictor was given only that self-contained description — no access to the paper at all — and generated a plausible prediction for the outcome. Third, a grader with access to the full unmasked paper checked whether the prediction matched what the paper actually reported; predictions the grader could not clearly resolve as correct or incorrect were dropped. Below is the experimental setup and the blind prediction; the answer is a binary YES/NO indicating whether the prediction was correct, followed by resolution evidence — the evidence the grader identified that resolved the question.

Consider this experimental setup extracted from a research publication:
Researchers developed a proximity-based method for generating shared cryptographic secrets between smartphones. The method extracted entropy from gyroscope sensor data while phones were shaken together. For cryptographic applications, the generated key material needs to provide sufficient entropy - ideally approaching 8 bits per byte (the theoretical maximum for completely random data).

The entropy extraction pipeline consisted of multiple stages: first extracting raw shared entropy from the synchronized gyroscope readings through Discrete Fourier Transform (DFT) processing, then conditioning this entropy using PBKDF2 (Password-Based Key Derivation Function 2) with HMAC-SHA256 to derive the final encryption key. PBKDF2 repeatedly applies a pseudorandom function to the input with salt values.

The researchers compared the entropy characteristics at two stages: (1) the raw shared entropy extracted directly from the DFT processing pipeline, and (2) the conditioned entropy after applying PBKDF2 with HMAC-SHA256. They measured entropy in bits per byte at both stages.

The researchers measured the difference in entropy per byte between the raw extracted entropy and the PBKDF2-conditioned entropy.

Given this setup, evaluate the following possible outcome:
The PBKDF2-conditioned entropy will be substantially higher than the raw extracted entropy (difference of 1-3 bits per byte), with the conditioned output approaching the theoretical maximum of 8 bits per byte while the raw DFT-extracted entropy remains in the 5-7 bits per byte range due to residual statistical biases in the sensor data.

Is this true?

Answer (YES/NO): YES